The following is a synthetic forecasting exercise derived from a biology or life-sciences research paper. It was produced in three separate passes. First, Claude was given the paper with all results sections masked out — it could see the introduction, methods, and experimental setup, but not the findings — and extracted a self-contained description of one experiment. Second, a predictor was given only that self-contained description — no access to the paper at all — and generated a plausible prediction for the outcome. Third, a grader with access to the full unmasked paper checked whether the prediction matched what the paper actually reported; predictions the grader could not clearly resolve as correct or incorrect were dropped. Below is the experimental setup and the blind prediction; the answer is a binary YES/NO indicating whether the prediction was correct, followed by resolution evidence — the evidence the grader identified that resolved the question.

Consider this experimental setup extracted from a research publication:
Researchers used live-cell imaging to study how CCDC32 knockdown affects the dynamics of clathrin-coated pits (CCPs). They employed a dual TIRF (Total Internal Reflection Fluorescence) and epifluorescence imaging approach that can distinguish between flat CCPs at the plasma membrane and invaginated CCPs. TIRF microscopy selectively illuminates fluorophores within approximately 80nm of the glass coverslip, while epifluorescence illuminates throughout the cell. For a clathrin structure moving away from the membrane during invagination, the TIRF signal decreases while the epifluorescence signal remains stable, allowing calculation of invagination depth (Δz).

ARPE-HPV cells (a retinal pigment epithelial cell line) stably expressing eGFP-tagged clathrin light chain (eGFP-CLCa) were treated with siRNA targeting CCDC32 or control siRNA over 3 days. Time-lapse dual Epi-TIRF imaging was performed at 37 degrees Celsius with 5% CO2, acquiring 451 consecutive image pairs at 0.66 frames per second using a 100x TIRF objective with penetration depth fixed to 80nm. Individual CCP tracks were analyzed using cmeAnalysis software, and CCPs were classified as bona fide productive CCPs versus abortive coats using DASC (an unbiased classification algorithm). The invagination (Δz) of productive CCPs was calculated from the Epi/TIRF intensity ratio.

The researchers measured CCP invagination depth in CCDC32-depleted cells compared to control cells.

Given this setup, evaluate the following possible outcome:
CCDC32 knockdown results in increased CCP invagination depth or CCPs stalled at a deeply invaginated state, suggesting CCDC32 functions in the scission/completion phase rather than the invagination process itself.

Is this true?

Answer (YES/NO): NO